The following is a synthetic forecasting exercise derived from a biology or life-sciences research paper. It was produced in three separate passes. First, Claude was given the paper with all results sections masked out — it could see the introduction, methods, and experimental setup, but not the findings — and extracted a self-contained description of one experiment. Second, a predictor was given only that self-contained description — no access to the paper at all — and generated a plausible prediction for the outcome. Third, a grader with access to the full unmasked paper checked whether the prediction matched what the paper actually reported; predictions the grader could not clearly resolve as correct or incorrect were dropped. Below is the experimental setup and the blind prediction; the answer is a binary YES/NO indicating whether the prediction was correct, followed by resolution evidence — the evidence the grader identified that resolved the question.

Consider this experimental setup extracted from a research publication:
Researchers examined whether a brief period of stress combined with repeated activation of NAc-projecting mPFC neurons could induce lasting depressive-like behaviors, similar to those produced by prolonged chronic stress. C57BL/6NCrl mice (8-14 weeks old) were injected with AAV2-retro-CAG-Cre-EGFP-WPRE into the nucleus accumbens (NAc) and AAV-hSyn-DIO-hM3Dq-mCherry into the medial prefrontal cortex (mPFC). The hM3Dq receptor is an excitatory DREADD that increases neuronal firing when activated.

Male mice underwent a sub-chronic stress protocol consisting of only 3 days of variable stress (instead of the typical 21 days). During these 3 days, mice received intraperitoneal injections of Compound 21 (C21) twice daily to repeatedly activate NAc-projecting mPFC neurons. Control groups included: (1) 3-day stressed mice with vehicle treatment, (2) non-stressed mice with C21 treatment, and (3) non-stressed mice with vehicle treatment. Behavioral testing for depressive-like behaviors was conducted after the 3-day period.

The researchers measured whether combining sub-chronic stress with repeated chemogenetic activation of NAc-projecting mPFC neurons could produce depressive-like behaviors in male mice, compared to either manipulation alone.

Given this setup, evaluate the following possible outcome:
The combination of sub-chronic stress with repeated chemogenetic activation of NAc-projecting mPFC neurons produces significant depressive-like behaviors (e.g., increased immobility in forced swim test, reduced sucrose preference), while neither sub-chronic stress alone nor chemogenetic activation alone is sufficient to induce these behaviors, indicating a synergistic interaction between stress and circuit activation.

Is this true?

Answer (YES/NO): NO